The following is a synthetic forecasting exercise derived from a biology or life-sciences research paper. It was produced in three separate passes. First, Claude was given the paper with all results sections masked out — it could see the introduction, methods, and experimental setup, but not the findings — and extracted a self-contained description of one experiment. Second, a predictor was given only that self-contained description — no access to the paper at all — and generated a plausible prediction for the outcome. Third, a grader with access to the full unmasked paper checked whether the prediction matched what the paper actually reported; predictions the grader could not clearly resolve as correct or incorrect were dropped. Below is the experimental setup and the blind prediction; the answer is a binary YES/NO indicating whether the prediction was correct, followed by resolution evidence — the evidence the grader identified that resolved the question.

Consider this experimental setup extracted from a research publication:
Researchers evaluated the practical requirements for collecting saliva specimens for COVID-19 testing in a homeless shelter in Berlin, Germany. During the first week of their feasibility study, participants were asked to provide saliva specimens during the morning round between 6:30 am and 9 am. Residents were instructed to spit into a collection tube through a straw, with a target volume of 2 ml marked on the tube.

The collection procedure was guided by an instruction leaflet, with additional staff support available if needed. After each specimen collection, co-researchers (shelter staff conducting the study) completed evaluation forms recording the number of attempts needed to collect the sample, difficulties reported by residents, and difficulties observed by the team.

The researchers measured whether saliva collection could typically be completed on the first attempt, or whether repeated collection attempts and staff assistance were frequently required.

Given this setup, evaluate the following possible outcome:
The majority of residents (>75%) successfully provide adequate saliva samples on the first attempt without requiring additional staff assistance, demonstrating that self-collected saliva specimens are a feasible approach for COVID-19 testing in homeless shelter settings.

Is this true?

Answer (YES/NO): NO